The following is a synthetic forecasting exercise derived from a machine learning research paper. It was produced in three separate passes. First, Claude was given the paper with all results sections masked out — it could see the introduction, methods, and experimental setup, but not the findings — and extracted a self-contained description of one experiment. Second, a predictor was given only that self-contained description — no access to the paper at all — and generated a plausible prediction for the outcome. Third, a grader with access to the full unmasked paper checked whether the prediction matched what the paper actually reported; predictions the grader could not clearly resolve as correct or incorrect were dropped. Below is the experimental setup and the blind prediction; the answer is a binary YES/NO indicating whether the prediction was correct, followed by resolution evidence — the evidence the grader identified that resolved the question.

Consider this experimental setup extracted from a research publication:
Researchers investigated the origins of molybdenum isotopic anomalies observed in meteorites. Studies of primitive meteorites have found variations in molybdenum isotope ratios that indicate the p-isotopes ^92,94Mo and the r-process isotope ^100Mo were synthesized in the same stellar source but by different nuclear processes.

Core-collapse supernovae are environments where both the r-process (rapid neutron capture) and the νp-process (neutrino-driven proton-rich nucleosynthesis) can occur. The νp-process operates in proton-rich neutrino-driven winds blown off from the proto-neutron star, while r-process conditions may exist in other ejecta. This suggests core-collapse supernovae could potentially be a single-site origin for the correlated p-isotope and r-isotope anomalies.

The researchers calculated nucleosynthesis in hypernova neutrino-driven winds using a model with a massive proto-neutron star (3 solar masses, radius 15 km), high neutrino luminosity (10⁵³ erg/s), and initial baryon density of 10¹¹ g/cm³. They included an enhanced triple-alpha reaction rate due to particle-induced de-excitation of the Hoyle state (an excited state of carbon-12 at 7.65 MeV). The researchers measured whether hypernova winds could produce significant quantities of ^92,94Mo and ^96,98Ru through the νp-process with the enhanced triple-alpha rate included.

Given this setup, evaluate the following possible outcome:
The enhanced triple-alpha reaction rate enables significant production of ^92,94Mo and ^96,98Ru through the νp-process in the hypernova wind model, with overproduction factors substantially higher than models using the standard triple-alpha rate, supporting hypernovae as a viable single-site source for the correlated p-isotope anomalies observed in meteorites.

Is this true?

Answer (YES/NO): NO